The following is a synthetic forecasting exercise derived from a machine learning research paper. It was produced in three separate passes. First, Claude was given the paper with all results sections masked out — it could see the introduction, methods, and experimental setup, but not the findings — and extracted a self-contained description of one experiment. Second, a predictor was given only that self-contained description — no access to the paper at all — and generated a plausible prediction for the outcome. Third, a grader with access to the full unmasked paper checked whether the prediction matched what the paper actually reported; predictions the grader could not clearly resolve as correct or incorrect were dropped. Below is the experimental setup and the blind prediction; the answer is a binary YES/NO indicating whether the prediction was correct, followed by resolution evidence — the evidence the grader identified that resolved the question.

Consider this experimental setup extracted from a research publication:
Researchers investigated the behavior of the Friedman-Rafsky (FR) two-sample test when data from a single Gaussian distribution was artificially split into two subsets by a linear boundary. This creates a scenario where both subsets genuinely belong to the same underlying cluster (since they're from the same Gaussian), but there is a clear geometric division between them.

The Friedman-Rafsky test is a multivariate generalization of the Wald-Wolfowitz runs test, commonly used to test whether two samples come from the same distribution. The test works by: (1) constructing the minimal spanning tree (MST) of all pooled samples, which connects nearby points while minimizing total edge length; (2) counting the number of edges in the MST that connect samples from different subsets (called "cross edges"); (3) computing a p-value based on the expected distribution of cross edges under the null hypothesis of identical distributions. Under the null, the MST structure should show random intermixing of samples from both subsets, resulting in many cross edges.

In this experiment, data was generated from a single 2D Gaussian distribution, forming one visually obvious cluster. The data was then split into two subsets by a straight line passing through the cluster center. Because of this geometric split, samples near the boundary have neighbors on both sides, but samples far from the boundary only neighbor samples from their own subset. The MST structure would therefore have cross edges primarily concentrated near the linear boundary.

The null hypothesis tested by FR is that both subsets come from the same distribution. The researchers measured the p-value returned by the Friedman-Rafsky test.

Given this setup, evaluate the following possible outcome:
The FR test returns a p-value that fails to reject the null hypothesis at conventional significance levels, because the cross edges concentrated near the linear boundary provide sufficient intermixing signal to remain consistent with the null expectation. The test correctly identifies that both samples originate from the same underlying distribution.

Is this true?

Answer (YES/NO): NO